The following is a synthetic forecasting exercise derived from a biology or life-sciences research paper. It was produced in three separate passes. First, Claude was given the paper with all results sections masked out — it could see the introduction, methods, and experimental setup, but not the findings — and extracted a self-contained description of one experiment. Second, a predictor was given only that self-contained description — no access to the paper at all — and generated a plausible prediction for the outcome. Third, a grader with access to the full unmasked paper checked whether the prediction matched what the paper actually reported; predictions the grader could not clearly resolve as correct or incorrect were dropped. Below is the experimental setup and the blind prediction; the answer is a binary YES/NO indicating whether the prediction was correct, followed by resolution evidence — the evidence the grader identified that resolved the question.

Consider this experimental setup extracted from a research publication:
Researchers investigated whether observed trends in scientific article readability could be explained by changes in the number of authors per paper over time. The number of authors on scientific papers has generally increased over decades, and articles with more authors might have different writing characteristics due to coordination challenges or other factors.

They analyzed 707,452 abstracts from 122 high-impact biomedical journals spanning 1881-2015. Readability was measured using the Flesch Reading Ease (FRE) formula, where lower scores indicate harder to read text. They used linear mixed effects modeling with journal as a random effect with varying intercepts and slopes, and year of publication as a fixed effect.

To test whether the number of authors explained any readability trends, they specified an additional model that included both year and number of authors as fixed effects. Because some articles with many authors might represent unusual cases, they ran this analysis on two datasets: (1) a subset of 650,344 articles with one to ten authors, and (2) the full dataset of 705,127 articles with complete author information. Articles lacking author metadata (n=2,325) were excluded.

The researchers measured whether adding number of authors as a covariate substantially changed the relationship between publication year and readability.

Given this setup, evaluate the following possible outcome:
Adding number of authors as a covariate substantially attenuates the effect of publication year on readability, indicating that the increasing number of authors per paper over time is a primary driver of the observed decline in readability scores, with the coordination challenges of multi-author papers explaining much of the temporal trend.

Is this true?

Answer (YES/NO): NO